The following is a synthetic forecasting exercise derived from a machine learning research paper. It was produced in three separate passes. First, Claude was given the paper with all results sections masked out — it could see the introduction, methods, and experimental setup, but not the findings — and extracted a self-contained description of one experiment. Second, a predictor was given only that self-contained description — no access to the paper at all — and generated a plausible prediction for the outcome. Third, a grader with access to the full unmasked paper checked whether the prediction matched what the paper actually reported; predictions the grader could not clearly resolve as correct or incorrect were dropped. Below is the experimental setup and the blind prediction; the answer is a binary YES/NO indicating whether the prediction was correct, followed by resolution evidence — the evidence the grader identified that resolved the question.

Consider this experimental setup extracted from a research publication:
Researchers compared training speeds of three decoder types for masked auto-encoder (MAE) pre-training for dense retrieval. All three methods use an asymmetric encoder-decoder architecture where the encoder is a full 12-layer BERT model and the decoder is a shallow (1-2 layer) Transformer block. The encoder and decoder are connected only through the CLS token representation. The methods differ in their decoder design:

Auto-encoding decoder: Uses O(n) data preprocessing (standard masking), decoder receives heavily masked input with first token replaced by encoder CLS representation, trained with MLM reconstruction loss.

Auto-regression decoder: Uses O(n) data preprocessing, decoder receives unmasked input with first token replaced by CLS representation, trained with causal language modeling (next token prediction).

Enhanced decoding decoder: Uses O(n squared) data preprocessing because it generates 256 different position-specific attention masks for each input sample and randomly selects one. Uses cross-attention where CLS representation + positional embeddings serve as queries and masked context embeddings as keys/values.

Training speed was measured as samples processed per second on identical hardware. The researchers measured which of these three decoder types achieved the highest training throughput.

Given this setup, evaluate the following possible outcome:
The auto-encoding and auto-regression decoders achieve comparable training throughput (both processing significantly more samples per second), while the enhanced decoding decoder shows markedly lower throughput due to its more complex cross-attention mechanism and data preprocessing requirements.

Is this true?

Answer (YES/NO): YES